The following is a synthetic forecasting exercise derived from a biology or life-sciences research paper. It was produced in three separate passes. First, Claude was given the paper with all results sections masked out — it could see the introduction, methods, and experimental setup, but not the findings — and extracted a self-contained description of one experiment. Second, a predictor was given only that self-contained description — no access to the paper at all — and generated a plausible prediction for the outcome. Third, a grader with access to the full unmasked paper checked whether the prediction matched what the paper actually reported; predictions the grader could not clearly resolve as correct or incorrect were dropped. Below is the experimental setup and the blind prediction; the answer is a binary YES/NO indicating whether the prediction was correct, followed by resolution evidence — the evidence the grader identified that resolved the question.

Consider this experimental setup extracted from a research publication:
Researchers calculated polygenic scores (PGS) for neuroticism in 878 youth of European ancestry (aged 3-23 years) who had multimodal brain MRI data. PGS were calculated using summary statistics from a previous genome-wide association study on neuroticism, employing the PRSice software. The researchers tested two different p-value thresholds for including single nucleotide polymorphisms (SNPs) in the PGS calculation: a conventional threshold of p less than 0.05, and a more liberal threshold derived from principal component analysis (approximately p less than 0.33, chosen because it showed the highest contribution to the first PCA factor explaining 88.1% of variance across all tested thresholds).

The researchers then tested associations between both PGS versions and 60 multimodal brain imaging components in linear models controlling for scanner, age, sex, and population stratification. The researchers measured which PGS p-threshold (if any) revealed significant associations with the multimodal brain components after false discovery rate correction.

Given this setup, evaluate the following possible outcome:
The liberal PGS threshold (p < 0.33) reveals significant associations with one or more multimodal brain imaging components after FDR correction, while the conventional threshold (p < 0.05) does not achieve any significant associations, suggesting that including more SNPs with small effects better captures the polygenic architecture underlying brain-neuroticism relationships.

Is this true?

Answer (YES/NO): NO